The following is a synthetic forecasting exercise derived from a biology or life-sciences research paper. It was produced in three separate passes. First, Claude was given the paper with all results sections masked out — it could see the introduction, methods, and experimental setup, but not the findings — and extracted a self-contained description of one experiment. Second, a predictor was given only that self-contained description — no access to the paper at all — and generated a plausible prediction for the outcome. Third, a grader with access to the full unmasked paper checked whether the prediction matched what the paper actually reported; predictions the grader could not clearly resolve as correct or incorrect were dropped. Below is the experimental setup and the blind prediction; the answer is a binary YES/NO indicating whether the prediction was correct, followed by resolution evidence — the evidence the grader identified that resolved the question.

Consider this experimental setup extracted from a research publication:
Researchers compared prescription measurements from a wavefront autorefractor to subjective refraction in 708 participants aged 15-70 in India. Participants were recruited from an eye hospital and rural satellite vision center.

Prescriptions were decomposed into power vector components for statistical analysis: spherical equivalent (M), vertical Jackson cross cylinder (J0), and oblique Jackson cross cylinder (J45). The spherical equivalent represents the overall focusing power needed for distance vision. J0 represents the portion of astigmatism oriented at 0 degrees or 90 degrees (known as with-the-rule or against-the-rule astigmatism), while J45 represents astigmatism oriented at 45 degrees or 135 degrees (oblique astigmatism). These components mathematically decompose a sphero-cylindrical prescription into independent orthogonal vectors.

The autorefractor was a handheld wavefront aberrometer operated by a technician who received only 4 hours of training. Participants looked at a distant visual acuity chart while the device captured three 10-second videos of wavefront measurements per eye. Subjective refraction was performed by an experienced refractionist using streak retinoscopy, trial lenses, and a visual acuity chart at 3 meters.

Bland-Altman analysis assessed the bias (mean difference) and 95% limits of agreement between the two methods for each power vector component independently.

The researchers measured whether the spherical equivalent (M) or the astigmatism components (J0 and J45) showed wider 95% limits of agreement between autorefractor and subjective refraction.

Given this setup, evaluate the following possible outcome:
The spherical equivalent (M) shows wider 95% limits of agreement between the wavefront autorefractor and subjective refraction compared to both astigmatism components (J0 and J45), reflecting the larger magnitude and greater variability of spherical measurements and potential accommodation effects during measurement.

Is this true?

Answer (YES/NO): YES